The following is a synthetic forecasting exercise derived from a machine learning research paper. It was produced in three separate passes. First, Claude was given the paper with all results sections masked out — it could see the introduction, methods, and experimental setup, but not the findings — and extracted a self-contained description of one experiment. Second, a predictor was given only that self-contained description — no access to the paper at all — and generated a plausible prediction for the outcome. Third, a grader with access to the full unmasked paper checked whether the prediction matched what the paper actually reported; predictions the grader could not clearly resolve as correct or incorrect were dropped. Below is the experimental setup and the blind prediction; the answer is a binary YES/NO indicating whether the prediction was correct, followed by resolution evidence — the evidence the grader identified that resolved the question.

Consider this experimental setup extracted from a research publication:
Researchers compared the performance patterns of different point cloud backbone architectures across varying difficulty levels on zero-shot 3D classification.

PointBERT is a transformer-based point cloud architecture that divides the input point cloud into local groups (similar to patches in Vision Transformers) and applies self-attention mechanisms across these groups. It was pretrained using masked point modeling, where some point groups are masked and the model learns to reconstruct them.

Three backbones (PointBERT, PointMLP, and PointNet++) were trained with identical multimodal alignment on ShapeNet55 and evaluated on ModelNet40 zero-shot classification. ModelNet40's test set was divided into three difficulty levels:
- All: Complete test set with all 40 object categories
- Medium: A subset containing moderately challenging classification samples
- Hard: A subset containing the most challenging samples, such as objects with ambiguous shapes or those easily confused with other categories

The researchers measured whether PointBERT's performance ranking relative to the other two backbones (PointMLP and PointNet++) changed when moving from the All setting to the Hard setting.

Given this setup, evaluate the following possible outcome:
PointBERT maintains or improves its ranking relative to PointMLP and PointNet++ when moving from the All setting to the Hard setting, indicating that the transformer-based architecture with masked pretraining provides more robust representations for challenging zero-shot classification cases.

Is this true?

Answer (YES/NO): YES